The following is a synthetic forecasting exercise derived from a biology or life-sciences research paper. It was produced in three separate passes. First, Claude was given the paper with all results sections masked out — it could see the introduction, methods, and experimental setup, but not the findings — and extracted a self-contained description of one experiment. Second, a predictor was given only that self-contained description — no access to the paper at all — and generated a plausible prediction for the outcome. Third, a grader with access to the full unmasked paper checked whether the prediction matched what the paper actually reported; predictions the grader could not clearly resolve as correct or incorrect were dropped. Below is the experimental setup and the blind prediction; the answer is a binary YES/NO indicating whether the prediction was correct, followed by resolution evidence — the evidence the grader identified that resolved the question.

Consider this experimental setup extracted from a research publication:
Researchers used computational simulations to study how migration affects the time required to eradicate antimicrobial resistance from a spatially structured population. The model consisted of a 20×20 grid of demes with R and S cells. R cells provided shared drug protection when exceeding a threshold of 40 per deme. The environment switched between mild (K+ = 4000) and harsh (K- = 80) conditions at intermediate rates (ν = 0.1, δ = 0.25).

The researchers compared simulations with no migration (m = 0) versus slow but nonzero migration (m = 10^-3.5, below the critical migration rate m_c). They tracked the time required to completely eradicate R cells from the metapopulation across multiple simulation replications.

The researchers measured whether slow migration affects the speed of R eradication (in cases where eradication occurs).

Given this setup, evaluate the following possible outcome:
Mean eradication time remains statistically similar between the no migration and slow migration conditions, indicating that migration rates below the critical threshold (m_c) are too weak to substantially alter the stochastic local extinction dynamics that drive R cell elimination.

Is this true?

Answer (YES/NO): NO